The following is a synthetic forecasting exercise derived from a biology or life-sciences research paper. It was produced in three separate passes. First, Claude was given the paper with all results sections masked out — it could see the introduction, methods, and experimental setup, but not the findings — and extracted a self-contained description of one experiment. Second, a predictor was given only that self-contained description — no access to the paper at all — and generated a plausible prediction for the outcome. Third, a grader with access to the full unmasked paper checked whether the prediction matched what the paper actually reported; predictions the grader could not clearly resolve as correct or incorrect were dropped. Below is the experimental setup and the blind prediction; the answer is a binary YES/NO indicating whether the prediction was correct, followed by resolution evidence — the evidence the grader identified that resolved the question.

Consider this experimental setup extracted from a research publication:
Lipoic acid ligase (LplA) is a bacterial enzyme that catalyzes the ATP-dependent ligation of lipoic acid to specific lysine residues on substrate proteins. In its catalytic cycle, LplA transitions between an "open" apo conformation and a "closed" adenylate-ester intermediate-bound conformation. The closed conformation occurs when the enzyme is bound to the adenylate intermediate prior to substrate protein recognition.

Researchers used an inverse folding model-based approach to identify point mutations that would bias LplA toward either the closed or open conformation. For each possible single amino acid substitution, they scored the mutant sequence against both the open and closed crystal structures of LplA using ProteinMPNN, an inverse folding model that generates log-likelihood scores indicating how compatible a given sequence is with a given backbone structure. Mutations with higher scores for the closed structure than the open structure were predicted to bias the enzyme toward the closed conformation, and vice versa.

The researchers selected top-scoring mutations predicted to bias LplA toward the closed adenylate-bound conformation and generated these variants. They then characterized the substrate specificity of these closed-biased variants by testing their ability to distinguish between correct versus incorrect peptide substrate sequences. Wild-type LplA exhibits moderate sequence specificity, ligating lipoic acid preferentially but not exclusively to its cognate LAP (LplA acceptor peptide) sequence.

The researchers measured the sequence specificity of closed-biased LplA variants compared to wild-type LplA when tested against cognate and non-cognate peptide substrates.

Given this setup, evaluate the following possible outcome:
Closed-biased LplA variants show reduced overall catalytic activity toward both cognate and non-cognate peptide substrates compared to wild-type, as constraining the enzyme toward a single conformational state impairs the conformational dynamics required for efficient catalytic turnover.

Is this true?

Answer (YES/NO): NO